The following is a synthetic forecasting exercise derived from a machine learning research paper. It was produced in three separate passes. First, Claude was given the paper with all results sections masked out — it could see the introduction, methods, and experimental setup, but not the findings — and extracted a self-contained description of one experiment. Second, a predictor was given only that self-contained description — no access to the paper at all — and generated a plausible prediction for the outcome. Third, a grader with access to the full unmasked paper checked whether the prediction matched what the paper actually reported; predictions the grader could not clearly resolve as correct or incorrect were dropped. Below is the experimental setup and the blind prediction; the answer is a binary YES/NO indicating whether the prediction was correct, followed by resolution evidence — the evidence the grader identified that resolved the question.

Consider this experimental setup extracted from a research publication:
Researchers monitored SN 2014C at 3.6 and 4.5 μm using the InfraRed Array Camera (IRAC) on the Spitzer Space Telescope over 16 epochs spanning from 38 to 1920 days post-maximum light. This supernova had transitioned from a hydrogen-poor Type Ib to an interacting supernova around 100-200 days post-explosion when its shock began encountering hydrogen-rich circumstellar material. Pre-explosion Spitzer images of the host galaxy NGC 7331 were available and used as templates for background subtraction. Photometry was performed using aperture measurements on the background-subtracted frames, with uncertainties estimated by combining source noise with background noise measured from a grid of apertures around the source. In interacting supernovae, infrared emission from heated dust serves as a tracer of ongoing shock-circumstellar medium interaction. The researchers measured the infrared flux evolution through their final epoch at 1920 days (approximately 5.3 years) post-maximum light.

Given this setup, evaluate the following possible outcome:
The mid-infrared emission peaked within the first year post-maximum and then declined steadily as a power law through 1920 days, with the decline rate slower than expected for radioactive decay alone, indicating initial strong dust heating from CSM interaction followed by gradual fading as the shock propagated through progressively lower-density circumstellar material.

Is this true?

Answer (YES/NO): NO